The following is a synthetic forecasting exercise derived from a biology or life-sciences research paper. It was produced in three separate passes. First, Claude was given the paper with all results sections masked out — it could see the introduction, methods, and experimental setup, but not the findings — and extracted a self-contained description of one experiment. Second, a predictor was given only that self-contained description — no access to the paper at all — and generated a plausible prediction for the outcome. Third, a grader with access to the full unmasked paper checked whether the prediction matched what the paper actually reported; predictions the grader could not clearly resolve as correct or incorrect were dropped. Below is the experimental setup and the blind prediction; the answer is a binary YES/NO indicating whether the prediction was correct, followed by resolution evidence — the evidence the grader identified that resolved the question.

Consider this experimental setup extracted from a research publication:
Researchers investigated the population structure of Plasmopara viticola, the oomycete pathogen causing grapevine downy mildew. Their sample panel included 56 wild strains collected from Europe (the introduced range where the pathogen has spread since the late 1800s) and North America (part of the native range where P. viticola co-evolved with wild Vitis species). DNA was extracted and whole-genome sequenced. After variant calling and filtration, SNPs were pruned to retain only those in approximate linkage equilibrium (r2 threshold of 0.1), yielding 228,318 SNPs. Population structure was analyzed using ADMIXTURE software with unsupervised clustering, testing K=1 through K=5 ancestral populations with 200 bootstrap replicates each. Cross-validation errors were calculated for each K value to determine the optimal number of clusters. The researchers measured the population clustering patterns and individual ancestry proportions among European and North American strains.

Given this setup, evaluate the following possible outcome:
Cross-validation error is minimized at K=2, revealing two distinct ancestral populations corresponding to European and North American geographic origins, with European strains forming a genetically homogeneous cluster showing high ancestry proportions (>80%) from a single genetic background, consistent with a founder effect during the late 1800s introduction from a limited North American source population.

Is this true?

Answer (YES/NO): NO